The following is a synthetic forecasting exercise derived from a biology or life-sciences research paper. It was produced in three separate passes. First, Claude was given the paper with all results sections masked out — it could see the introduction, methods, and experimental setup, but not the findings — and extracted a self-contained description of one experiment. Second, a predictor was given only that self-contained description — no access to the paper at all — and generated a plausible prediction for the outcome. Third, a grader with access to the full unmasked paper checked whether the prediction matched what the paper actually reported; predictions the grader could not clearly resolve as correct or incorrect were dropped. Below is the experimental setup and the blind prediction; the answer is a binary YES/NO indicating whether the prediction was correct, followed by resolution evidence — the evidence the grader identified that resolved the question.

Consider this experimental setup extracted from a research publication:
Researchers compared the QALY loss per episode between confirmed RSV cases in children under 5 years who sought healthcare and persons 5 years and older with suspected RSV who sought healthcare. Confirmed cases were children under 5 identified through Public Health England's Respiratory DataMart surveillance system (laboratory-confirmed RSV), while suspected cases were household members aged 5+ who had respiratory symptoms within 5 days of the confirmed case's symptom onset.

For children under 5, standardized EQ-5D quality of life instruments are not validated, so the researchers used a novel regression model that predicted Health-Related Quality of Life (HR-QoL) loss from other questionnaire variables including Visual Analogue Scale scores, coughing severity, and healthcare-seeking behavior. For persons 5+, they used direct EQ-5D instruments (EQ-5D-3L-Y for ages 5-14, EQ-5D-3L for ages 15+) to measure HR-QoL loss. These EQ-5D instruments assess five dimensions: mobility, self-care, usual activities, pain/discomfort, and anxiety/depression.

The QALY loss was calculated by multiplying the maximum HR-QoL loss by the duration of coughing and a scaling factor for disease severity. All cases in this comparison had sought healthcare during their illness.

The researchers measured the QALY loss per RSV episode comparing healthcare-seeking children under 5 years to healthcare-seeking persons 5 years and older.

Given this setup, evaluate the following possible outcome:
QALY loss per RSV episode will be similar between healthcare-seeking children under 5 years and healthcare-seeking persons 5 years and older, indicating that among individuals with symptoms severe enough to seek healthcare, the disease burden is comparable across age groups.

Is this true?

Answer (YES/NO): NO